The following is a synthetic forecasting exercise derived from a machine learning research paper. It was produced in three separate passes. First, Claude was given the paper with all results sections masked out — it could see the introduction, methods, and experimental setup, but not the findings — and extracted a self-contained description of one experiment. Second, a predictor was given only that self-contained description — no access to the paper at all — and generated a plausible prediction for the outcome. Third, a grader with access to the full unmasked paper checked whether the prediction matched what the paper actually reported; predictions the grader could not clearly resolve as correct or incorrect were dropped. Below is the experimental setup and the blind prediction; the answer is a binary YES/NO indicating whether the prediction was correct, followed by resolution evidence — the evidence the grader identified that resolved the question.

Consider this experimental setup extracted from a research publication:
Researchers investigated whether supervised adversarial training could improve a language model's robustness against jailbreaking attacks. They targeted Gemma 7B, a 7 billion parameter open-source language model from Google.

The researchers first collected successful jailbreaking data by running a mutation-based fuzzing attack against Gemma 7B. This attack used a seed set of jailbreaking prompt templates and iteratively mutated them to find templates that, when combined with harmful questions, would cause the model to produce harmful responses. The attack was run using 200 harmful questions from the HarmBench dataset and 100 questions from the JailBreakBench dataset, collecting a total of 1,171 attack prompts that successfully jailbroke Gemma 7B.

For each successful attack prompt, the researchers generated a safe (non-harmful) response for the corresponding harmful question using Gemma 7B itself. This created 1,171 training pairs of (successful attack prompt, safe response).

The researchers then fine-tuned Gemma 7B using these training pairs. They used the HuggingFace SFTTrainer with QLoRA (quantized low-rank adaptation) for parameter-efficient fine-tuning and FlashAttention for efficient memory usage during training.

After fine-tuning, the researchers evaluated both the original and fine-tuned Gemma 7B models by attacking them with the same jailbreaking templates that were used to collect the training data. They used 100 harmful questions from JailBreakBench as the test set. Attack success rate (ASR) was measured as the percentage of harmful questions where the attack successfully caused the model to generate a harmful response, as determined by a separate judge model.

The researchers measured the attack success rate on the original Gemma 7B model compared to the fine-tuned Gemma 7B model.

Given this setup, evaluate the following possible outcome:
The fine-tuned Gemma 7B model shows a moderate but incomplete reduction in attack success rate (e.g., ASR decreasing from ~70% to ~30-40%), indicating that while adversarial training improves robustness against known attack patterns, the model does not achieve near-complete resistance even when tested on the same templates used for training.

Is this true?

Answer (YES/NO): NO